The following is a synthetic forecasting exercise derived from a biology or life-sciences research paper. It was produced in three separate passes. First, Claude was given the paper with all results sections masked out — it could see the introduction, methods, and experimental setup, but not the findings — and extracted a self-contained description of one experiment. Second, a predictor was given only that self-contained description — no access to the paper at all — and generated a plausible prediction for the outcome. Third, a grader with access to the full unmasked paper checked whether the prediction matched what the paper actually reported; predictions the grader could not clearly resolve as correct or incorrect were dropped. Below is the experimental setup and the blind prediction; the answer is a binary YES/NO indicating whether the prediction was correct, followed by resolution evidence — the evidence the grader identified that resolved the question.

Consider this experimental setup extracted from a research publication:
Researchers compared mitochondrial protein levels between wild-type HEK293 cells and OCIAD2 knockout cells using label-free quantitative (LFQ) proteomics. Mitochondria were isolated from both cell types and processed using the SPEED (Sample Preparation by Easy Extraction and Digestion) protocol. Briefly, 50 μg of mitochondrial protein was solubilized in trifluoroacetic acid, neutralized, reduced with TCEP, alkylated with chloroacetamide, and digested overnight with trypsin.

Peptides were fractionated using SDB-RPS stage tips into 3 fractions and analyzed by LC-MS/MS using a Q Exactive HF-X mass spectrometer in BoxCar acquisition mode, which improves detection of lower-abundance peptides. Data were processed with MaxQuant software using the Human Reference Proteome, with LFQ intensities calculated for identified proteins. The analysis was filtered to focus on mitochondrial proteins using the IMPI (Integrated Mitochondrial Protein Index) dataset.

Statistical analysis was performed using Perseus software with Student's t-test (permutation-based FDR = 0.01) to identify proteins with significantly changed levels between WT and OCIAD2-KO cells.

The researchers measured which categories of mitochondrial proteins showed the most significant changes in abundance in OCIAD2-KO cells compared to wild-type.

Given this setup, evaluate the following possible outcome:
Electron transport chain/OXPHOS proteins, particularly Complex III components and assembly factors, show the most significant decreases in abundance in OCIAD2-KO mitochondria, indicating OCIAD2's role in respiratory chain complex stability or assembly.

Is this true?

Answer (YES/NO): NO